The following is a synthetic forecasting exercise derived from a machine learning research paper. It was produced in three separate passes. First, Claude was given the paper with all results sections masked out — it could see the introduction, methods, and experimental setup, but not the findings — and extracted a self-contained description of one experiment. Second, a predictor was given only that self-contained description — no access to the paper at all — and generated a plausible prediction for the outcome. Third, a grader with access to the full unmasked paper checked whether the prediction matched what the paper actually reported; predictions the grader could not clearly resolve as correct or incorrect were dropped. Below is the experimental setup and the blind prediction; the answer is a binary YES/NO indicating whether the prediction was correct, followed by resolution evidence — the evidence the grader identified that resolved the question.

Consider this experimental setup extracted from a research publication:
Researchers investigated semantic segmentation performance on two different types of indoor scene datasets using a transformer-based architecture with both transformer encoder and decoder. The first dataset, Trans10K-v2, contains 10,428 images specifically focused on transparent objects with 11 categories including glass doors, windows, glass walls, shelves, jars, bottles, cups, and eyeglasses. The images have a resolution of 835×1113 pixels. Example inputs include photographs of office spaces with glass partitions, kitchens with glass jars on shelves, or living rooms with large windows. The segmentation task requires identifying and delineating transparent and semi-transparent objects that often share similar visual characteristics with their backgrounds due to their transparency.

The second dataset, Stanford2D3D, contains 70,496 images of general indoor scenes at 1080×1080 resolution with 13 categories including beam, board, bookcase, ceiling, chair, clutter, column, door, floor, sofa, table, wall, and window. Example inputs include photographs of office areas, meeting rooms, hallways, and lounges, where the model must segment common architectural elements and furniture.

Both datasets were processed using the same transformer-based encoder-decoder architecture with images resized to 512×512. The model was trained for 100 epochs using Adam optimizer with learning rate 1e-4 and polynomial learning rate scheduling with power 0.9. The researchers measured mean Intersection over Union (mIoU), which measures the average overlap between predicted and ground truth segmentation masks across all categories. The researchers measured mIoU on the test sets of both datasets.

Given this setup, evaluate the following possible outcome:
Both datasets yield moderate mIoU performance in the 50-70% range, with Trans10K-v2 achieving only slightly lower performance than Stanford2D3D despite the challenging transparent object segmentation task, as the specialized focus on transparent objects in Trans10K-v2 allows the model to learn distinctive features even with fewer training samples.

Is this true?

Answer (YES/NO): NO